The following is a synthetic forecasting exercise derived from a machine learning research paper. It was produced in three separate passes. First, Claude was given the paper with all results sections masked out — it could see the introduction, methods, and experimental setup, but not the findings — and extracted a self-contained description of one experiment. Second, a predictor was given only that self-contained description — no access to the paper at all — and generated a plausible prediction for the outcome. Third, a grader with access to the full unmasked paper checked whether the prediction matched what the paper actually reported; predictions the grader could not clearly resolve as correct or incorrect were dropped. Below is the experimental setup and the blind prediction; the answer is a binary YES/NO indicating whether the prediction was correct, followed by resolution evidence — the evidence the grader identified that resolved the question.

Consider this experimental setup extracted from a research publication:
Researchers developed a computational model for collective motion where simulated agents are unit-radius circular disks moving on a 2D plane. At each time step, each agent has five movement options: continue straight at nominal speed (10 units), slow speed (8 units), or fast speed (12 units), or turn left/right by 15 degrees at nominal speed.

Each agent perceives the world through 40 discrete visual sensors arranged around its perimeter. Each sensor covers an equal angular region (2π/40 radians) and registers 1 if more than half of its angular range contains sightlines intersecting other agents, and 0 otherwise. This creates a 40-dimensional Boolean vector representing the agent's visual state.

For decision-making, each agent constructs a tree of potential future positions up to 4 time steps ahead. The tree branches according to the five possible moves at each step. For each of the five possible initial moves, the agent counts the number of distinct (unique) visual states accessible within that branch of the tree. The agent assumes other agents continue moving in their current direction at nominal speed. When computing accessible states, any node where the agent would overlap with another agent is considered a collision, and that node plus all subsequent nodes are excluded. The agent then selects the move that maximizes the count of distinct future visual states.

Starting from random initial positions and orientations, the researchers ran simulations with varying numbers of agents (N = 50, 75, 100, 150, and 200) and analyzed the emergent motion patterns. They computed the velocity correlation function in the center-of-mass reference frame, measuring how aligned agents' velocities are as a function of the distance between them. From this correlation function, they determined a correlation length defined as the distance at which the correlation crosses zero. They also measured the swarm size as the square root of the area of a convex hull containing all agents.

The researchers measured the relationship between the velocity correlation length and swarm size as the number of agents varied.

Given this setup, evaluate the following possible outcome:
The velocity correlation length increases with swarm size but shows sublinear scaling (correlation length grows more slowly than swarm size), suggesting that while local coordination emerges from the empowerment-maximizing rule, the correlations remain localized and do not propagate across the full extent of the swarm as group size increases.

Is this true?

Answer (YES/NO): NO